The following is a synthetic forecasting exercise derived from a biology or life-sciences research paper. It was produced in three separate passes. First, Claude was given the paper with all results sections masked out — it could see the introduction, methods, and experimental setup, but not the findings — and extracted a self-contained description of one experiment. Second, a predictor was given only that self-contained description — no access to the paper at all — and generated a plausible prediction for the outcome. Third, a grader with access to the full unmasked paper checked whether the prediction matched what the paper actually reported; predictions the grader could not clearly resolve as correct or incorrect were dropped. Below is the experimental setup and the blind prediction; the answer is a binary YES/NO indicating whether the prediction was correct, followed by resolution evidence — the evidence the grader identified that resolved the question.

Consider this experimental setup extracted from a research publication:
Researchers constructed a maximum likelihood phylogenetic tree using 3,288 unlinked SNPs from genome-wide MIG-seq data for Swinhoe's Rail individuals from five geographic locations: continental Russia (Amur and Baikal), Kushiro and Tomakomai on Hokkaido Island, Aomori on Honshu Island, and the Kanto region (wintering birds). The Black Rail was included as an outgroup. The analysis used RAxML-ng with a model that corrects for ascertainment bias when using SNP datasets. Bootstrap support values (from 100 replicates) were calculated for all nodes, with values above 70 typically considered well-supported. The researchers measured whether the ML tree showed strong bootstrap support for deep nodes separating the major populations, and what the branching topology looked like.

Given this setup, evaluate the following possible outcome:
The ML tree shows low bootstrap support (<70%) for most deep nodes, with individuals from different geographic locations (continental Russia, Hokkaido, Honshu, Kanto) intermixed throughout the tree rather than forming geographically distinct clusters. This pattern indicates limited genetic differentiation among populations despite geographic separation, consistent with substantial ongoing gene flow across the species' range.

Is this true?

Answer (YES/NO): NO